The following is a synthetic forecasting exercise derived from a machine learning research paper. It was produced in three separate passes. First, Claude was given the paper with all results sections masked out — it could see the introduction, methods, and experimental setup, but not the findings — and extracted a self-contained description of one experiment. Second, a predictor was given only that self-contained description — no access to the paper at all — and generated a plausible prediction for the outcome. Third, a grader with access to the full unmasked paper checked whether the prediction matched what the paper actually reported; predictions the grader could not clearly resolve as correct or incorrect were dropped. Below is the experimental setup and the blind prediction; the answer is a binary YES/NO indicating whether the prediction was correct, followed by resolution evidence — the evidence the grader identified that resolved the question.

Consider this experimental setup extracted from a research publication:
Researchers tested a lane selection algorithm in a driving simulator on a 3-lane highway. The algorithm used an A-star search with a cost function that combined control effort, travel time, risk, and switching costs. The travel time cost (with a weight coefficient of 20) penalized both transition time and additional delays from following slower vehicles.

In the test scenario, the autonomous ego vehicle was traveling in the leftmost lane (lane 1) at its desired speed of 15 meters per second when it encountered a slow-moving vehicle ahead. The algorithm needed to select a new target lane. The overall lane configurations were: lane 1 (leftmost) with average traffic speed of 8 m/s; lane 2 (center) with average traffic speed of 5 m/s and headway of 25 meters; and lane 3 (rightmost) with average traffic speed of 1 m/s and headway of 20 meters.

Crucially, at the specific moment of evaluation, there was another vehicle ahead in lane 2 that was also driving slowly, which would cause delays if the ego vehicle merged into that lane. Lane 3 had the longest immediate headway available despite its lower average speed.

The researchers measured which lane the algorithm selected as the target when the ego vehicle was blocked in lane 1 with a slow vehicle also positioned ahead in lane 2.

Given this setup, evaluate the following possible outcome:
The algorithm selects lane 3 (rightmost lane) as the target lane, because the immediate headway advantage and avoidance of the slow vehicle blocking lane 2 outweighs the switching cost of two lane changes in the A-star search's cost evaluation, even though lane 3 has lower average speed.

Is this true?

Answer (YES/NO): YES